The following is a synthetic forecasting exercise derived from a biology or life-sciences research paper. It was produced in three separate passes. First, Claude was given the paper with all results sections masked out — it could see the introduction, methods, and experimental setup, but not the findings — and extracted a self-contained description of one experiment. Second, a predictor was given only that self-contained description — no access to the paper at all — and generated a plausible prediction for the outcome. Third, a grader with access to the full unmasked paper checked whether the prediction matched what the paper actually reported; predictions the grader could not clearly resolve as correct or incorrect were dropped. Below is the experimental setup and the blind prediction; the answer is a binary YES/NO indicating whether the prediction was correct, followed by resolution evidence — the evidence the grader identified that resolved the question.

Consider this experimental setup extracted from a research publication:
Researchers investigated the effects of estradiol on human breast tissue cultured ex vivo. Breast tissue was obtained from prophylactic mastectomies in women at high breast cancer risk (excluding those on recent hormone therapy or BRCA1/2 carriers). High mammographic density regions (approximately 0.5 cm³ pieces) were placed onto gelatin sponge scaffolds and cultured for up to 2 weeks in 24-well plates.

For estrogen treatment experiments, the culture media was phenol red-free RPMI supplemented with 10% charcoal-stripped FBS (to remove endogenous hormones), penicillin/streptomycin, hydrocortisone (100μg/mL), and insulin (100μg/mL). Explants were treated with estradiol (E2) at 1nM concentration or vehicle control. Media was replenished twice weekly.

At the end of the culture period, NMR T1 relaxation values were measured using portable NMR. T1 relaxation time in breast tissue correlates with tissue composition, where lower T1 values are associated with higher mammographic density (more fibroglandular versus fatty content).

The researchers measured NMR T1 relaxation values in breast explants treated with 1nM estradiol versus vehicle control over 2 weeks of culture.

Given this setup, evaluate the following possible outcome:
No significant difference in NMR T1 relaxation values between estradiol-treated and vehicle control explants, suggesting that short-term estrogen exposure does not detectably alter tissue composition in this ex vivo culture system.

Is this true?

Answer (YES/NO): NO